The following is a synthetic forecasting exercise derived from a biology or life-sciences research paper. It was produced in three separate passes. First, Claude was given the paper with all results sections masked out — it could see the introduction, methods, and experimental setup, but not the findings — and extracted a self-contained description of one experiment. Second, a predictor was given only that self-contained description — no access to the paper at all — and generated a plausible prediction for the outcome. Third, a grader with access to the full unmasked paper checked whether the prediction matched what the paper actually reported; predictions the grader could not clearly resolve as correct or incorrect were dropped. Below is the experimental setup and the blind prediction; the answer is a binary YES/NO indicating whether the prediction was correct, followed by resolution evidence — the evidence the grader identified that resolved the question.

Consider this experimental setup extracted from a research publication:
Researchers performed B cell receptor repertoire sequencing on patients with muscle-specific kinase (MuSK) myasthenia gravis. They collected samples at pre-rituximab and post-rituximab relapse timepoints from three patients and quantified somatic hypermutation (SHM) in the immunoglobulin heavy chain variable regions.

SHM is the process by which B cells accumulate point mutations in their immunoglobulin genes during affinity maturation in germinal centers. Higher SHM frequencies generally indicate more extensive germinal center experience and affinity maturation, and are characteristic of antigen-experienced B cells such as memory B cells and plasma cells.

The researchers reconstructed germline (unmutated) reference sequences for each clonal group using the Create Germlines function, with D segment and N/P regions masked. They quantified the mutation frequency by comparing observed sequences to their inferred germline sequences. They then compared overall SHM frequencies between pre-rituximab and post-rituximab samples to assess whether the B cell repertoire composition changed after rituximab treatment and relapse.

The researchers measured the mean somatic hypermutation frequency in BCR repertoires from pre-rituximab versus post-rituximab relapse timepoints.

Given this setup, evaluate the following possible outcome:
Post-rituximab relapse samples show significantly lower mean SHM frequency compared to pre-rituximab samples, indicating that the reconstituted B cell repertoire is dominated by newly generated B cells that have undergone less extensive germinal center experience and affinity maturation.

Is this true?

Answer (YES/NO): NO